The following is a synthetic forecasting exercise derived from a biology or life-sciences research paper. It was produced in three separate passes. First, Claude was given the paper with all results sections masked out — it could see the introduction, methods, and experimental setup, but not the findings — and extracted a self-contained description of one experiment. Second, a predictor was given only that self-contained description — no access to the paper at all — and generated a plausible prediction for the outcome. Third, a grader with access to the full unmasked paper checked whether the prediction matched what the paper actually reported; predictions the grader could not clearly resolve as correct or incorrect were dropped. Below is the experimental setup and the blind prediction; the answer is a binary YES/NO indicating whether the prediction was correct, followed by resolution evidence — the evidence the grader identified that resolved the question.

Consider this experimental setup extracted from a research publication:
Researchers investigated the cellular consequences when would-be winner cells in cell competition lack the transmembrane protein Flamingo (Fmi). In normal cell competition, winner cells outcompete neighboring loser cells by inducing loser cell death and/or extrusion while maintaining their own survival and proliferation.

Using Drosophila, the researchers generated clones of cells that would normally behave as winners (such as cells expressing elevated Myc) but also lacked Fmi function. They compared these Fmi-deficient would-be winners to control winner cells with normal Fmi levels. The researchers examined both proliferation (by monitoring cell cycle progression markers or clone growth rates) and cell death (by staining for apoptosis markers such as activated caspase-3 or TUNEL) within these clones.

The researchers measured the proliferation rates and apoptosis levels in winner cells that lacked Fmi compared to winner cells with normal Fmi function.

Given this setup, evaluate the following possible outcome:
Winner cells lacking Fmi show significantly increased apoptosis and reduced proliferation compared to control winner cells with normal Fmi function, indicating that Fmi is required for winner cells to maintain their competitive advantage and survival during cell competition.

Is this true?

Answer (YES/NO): YES